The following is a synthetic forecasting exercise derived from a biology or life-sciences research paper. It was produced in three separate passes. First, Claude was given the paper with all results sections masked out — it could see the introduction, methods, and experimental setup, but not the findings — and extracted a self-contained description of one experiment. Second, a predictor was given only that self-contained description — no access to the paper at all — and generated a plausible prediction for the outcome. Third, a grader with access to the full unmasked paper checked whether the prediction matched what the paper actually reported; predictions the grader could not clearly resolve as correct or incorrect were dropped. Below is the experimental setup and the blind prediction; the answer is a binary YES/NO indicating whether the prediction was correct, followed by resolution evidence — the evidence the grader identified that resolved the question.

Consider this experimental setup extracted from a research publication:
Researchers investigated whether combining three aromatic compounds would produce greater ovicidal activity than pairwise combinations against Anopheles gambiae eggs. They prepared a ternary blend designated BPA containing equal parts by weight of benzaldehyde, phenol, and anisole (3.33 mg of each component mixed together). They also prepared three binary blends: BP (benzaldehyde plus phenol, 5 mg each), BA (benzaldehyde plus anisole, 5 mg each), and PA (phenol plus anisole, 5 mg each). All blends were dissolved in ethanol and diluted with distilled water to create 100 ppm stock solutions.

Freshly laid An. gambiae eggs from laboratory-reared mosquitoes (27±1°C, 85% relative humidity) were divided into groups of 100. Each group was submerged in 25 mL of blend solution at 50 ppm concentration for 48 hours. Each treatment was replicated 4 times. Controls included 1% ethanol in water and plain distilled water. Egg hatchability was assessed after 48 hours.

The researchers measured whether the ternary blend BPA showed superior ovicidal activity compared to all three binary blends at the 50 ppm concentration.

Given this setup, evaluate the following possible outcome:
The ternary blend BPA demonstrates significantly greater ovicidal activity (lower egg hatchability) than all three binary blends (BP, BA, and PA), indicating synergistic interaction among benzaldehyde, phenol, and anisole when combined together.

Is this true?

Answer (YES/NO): NO